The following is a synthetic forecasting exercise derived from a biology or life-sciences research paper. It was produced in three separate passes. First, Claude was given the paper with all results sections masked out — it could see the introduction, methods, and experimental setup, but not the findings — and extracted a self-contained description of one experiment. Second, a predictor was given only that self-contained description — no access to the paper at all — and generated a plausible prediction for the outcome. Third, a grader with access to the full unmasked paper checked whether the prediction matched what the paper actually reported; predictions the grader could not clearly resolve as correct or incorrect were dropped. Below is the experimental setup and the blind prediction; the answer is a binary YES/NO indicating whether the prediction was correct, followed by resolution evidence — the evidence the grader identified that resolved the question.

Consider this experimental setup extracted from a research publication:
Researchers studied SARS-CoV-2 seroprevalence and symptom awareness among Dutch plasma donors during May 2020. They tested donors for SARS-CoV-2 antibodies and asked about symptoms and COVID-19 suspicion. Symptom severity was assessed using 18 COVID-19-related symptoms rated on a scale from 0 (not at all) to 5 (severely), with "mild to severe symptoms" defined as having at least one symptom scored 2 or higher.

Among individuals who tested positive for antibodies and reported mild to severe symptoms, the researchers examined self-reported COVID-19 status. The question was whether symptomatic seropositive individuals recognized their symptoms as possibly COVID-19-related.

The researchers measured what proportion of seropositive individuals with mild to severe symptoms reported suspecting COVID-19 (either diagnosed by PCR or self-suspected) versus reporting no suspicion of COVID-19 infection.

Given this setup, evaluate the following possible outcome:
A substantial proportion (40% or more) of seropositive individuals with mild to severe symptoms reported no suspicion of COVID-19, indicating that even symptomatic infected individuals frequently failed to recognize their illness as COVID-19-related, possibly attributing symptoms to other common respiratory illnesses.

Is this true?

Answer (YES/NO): NO